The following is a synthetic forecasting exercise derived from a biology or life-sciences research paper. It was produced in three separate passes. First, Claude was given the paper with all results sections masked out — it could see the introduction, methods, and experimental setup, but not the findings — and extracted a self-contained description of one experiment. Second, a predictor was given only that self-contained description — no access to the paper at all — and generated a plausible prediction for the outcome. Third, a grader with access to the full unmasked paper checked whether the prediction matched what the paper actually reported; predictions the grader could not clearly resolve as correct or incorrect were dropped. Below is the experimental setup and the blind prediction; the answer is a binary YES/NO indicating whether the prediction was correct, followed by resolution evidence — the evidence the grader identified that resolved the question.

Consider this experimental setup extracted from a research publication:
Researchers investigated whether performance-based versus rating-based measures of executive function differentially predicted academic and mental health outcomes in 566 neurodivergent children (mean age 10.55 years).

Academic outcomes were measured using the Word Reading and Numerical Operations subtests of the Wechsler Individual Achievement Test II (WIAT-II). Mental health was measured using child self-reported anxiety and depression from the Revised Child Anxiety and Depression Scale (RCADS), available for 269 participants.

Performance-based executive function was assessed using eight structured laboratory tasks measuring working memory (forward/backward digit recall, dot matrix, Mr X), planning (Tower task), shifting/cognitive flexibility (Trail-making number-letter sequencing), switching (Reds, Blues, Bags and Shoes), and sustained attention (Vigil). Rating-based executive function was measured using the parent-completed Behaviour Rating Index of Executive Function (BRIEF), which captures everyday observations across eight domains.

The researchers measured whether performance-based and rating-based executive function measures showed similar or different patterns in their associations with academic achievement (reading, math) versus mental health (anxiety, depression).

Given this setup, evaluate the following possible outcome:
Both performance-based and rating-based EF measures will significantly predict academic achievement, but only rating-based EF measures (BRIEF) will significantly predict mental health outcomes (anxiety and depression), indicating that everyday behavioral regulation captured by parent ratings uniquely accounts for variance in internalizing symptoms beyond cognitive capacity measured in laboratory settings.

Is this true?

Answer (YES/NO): NO